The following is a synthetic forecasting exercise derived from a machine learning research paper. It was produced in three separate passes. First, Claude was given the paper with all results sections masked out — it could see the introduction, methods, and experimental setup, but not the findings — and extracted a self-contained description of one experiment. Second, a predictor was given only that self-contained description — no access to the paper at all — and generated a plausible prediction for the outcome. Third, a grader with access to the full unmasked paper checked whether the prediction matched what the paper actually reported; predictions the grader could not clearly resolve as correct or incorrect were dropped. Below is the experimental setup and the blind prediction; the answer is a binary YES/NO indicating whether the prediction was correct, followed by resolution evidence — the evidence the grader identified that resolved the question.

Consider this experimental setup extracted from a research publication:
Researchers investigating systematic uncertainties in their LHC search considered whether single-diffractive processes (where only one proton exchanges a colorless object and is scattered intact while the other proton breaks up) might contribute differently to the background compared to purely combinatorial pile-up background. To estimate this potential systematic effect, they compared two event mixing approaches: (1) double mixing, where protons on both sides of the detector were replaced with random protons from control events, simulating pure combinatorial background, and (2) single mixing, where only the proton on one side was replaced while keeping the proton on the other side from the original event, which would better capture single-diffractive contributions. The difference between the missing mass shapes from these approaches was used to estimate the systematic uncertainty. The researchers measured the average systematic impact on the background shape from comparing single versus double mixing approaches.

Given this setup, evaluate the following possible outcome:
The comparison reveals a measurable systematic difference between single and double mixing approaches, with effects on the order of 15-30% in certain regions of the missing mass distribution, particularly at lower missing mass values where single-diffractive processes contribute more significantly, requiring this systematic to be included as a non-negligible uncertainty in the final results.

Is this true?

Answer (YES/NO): NO